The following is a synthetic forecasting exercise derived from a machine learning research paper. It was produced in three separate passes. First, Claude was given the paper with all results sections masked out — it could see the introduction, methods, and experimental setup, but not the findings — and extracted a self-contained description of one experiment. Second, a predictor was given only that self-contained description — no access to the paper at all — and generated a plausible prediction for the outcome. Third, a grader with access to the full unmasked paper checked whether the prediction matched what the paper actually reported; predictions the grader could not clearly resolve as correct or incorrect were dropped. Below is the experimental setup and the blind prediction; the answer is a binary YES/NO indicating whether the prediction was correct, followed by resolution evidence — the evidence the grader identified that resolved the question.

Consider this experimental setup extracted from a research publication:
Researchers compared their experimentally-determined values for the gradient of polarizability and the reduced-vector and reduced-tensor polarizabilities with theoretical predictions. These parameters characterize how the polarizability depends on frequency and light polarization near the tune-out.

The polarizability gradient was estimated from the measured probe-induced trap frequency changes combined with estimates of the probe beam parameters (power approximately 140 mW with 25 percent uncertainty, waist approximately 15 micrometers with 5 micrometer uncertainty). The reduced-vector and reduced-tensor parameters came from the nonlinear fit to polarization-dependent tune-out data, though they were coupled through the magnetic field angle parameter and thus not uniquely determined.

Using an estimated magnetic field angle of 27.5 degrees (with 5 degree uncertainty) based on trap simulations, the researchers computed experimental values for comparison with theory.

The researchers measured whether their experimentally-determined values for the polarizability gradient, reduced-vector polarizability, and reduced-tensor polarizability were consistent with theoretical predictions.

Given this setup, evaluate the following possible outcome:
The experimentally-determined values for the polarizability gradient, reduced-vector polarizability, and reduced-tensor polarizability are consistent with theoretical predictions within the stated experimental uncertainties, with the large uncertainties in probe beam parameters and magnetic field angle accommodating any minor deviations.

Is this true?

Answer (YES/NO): YES